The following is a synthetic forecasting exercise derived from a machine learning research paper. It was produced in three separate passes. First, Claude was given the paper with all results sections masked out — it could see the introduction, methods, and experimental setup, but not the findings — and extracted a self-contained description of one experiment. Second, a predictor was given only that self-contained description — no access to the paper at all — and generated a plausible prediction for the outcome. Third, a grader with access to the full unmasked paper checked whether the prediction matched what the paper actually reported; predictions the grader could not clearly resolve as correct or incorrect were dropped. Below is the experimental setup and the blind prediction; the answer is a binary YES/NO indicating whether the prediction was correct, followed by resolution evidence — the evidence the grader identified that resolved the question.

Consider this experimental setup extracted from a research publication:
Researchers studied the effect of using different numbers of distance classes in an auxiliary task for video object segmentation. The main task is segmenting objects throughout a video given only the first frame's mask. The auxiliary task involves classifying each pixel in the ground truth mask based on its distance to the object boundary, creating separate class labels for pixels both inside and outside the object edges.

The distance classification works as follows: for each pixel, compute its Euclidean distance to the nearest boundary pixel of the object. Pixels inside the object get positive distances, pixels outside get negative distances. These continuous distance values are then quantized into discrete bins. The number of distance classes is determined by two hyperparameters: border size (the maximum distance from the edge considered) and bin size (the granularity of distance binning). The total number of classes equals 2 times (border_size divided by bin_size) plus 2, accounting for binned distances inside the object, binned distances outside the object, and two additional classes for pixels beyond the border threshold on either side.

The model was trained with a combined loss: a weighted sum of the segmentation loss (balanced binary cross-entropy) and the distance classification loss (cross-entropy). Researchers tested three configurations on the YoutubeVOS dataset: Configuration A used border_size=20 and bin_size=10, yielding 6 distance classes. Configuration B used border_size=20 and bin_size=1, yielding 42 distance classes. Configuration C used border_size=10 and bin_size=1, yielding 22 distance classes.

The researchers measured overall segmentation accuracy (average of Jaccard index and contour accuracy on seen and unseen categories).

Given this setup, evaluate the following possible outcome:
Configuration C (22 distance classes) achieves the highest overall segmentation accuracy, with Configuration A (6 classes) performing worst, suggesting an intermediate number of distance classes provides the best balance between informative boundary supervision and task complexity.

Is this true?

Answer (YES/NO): NO